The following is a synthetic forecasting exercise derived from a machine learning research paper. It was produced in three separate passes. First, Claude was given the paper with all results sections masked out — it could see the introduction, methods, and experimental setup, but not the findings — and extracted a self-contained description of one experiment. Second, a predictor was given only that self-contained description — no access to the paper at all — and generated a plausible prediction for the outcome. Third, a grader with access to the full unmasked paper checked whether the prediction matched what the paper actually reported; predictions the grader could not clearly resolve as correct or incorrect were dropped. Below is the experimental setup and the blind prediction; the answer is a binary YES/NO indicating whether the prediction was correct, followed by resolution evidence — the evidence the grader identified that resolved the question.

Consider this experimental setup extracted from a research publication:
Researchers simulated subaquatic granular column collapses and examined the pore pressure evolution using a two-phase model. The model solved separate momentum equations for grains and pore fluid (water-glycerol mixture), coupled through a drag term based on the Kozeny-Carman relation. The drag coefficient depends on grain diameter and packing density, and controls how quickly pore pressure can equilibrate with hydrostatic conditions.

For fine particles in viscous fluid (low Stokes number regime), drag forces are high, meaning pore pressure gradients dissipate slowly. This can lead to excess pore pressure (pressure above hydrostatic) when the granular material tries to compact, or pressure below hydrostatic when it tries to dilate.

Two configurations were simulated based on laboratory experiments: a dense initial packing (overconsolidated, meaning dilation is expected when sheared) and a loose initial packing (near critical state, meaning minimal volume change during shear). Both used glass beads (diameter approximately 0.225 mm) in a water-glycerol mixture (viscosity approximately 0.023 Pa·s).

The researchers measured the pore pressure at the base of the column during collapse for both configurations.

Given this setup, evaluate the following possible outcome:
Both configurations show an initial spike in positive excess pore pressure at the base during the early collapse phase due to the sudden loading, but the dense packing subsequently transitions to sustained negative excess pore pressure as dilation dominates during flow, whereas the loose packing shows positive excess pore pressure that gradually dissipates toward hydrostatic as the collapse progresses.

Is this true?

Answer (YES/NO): NO